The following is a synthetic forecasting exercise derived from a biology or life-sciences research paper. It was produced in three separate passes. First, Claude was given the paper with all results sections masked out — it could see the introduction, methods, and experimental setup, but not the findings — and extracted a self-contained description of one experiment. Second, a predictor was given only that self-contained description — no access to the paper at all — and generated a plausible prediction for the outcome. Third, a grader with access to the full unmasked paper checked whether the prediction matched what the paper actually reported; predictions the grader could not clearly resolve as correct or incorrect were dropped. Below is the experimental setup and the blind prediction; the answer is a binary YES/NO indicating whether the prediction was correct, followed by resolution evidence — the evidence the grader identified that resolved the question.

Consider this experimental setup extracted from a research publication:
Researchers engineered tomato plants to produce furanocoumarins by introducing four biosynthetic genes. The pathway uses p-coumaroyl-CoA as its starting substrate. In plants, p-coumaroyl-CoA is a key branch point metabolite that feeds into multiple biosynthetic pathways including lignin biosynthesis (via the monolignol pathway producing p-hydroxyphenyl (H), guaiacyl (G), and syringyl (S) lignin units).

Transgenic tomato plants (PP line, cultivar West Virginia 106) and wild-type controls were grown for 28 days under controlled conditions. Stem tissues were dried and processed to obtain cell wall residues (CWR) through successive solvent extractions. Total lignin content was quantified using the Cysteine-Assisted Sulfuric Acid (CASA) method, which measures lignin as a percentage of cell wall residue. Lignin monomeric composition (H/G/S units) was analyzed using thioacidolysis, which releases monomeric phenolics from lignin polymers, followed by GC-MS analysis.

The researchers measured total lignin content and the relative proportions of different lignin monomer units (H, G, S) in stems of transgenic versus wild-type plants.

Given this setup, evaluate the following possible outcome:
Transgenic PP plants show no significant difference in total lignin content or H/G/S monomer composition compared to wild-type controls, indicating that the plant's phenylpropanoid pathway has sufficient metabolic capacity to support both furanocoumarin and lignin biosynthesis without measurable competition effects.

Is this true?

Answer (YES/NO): YES